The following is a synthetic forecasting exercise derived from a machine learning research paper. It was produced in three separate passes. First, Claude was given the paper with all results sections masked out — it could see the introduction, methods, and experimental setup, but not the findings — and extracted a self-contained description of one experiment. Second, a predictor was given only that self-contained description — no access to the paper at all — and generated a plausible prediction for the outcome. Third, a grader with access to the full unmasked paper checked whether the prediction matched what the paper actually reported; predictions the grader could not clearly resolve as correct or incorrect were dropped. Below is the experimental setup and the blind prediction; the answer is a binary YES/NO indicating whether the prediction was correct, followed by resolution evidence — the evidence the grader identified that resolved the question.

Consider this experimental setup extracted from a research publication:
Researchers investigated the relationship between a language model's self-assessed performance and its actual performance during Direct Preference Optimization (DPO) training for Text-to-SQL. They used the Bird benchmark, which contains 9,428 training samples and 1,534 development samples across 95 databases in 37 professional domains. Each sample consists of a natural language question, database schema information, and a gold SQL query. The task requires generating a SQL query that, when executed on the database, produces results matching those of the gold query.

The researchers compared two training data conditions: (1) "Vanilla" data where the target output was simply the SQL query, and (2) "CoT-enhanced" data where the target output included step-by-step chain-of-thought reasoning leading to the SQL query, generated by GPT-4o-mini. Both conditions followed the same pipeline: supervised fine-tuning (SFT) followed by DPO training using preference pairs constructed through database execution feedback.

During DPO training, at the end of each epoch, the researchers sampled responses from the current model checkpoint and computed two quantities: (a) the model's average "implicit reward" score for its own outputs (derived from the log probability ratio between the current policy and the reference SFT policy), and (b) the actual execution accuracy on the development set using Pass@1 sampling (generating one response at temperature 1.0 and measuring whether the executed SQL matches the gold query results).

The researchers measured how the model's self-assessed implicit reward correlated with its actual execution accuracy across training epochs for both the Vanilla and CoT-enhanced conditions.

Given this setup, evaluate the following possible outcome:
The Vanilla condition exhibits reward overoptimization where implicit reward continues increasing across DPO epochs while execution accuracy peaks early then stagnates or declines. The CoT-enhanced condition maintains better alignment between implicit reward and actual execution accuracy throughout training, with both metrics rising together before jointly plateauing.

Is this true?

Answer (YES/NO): YES